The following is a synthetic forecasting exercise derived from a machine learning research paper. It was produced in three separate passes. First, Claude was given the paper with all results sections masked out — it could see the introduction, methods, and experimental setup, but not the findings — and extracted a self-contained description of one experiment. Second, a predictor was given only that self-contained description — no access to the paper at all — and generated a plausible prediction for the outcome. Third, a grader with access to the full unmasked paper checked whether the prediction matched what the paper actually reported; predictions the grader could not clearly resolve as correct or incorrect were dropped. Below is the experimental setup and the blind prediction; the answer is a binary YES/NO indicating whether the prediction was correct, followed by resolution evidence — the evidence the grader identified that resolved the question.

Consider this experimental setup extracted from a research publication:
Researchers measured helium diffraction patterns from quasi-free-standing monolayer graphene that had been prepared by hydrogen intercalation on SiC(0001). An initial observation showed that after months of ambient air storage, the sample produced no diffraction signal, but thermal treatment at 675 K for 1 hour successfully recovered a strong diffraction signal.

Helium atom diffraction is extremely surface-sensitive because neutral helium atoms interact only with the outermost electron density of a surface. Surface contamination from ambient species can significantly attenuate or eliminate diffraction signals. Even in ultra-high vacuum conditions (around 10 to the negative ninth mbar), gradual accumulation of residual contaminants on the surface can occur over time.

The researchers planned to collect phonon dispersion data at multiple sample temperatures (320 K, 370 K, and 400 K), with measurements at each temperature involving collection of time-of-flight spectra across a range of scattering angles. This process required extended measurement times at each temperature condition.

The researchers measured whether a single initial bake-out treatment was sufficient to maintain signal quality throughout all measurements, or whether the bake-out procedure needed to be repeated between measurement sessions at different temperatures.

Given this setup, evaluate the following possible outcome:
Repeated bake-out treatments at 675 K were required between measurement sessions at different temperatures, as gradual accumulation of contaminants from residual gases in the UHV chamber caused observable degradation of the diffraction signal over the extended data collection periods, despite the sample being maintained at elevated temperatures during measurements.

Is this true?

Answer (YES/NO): NO